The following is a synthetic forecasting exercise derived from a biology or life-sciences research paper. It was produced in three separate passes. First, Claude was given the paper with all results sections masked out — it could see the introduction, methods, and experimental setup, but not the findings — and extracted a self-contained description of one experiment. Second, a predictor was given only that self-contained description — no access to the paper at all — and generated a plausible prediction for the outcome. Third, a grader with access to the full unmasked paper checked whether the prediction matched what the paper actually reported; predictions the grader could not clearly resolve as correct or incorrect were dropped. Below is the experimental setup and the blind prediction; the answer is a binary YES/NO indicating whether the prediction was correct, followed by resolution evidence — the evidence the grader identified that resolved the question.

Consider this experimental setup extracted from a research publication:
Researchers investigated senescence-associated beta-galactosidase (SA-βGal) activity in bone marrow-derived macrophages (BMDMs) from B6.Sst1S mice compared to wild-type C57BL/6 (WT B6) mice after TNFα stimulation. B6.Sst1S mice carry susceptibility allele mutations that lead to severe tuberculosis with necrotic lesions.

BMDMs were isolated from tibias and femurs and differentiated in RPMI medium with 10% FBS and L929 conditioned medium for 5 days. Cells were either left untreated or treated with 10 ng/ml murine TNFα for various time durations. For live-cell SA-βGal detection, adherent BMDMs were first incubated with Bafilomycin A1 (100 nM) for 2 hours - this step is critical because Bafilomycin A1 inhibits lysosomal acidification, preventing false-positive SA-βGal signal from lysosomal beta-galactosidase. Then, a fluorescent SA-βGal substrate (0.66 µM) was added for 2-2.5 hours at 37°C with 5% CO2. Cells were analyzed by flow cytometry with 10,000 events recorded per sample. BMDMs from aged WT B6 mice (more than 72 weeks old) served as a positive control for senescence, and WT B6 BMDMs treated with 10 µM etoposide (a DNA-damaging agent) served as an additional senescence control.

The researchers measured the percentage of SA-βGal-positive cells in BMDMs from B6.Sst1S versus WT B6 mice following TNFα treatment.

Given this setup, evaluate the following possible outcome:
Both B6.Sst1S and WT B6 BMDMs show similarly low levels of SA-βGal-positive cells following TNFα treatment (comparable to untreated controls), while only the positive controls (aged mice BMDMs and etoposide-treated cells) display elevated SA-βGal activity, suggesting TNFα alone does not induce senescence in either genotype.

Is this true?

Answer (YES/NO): NO